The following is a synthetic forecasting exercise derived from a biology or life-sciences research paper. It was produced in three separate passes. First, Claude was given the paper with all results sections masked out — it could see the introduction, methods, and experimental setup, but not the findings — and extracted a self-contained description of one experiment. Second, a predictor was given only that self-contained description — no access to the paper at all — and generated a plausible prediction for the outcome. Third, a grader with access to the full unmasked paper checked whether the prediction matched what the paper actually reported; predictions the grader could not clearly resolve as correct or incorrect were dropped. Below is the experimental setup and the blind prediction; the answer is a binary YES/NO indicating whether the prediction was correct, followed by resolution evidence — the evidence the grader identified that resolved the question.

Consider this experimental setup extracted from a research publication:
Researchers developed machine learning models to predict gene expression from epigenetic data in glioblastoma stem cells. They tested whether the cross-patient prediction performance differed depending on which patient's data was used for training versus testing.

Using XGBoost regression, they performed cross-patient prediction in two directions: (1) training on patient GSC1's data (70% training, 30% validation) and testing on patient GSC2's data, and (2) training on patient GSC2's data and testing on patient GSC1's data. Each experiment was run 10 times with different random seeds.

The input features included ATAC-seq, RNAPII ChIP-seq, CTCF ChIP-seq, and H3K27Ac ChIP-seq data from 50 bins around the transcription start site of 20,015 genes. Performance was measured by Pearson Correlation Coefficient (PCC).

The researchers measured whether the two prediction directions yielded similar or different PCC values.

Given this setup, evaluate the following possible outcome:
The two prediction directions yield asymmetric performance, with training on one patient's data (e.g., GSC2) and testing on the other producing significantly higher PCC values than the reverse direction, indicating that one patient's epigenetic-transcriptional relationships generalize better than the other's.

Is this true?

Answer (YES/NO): NO